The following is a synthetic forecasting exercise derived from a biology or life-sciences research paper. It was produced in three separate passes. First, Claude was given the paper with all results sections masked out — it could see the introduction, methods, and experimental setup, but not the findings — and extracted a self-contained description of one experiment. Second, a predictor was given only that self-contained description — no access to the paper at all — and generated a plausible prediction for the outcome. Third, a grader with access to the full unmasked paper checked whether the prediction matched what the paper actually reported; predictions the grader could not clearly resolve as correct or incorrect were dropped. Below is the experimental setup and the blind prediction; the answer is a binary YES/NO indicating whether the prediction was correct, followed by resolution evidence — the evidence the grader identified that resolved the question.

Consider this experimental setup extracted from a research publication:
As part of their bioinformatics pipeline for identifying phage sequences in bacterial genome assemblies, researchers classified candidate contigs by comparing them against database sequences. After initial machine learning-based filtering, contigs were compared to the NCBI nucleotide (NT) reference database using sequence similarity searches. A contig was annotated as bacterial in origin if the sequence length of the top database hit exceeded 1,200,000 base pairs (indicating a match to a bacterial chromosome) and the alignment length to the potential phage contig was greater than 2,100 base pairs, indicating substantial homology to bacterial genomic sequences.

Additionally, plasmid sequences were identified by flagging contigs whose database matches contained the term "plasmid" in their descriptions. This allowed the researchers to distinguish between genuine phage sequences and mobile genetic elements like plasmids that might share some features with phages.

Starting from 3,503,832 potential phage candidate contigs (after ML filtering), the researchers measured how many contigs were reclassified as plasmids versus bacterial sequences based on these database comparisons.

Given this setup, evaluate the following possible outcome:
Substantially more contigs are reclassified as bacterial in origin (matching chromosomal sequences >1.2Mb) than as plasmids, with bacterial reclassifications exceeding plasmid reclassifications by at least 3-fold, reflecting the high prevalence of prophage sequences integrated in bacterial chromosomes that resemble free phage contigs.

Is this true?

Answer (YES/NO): YES